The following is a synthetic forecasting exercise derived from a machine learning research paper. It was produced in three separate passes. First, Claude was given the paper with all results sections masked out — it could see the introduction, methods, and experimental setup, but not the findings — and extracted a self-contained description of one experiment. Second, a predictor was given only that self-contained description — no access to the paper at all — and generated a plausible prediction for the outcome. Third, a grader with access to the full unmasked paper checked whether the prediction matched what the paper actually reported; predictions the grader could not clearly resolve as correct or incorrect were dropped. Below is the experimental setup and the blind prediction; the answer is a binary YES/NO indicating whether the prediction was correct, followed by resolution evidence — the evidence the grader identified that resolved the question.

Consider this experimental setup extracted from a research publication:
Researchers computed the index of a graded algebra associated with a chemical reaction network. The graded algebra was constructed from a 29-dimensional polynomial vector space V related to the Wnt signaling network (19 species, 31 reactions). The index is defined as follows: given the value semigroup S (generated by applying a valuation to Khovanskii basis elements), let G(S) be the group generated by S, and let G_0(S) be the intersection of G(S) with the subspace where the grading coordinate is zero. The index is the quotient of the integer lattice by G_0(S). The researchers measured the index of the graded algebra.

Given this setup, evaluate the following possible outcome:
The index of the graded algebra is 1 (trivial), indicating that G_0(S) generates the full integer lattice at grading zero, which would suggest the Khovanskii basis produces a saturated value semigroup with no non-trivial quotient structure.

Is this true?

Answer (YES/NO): YES